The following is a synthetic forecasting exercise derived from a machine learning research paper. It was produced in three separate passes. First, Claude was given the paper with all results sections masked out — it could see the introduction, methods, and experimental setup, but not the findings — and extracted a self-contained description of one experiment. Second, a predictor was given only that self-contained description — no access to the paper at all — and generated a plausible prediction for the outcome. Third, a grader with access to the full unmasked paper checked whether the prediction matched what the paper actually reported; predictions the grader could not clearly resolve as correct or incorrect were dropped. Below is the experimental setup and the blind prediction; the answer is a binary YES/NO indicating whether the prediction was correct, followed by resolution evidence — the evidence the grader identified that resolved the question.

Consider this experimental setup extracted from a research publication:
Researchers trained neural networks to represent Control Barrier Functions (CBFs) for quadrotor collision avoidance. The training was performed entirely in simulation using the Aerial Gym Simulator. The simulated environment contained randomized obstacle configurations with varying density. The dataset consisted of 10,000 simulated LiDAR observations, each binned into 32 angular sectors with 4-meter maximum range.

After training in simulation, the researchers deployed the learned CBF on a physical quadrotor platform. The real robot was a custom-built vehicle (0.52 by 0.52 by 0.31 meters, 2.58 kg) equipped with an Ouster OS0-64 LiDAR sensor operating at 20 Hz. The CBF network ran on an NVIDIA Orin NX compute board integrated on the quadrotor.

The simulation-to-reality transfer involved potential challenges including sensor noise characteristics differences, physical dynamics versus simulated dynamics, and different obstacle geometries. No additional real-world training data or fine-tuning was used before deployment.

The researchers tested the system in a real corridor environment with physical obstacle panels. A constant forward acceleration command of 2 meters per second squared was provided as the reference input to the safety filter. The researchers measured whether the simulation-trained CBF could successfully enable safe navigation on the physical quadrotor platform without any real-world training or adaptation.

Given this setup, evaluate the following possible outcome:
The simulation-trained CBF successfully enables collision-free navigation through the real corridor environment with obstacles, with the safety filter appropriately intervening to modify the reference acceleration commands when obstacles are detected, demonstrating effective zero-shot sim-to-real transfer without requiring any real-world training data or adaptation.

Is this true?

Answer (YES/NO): YES